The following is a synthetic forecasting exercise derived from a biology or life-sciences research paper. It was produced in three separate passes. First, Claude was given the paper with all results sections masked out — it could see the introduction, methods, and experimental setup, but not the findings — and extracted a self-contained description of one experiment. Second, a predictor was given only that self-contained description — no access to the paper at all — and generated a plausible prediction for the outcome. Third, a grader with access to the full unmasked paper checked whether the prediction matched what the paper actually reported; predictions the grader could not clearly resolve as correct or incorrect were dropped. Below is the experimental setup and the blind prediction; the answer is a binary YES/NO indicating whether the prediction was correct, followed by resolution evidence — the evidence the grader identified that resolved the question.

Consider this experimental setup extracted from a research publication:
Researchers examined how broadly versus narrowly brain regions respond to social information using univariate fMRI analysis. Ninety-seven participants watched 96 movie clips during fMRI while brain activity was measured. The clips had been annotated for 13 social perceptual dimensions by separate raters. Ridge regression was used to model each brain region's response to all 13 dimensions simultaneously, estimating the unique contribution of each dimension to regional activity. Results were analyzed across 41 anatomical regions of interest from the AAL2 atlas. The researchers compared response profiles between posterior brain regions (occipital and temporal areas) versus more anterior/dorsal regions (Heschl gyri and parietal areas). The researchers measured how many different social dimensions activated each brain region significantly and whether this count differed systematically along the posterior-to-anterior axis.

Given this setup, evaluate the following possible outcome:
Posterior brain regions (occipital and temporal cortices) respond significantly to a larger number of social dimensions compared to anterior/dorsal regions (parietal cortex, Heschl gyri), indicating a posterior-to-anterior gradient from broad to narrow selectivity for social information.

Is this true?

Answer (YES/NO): NO